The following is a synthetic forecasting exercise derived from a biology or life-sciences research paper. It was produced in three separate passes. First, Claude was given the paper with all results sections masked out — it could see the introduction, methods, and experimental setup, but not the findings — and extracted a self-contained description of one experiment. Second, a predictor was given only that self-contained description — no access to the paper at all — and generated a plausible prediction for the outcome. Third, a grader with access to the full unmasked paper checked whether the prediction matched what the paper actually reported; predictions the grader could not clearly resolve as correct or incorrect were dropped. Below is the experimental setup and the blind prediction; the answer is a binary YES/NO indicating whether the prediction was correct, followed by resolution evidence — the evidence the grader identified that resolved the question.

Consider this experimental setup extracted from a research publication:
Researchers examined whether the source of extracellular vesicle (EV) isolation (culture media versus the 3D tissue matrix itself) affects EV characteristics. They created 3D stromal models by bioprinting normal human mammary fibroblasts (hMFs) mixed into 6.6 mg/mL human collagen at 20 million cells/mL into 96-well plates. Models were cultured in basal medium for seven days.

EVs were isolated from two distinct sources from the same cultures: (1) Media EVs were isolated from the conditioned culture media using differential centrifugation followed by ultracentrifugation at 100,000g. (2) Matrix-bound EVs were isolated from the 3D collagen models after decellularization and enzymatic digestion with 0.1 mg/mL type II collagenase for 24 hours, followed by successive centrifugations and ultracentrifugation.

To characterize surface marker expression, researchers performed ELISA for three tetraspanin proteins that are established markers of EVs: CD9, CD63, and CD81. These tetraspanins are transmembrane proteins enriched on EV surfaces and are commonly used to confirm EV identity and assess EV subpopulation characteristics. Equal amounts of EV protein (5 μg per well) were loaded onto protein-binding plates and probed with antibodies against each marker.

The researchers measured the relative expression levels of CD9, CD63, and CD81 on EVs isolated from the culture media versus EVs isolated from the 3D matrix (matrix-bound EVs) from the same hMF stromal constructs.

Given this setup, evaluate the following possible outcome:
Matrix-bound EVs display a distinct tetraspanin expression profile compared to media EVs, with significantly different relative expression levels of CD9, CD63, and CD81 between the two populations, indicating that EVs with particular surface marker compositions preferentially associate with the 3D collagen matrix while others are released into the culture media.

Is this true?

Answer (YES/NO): NO